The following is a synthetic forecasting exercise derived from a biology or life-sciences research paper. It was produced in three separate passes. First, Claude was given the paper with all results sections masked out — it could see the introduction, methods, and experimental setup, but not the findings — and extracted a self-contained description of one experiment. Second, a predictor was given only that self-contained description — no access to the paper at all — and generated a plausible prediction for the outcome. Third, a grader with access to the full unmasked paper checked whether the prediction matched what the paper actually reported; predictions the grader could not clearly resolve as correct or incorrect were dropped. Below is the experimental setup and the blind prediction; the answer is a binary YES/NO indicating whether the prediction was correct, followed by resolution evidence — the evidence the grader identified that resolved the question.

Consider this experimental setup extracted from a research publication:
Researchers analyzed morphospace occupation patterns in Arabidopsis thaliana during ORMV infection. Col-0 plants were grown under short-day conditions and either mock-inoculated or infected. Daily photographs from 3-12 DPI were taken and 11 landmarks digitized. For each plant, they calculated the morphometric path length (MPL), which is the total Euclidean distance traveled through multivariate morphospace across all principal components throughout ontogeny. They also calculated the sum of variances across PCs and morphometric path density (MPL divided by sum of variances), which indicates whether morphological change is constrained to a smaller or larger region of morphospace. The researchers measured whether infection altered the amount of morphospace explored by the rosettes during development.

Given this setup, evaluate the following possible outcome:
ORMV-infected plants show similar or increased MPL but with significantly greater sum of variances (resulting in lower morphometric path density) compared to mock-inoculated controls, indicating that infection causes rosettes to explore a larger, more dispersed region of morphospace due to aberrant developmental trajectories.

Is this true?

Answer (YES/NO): NO